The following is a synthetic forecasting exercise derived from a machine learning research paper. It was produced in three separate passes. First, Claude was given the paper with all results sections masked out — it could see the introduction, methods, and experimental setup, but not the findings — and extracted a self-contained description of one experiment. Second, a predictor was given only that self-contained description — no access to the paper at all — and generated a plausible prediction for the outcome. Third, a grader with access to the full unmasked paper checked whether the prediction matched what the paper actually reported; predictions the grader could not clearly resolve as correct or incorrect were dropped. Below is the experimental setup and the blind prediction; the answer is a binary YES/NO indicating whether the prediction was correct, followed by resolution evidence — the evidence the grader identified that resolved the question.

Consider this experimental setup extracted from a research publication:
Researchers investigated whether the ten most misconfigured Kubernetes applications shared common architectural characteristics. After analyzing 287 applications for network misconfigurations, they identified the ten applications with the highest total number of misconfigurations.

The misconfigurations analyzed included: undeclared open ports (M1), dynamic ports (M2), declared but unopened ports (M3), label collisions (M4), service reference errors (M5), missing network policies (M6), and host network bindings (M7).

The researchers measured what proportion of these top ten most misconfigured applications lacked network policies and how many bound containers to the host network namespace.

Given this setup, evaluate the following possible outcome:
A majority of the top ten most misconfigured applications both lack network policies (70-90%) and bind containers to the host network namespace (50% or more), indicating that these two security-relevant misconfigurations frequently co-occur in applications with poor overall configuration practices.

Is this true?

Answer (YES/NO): NO